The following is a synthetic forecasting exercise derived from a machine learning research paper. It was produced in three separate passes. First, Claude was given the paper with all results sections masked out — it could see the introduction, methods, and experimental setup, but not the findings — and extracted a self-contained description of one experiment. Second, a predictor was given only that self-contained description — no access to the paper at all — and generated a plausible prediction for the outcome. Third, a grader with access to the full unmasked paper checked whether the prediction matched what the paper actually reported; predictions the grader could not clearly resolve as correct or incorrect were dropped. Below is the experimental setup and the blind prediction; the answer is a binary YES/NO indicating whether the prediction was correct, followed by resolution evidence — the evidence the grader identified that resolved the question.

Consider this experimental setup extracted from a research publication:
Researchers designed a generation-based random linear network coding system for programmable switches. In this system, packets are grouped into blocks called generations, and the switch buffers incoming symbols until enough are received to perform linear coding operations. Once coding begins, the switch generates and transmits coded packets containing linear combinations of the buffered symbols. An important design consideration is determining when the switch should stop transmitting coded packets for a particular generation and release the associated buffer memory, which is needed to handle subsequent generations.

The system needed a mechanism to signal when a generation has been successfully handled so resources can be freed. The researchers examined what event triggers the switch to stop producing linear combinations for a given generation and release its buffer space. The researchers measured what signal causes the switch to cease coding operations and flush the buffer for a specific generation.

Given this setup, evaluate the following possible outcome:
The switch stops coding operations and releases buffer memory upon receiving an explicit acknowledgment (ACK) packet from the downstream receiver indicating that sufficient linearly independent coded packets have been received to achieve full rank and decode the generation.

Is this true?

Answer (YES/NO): YES